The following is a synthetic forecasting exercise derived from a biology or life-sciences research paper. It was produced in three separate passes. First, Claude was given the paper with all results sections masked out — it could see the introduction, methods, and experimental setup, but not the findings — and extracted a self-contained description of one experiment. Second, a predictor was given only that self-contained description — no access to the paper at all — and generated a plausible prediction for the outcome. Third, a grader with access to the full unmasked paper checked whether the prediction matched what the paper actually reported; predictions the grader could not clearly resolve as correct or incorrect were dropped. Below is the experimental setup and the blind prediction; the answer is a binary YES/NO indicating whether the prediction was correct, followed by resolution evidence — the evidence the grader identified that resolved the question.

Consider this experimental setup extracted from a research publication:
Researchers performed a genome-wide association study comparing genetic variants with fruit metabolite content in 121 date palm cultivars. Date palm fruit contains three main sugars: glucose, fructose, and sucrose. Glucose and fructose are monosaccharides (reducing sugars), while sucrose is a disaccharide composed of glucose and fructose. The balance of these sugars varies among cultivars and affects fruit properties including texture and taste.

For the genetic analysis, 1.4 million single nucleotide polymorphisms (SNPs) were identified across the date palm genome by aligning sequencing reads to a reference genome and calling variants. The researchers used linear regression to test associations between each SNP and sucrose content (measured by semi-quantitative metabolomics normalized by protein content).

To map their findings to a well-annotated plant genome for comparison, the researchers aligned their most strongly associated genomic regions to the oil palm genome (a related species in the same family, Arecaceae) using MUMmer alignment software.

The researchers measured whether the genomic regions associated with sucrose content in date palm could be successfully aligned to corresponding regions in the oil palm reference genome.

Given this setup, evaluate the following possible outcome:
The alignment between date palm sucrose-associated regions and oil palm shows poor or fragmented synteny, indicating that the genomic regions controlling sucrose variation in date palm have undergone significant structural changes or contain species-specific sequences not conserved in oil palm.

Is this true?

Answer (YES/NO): NO